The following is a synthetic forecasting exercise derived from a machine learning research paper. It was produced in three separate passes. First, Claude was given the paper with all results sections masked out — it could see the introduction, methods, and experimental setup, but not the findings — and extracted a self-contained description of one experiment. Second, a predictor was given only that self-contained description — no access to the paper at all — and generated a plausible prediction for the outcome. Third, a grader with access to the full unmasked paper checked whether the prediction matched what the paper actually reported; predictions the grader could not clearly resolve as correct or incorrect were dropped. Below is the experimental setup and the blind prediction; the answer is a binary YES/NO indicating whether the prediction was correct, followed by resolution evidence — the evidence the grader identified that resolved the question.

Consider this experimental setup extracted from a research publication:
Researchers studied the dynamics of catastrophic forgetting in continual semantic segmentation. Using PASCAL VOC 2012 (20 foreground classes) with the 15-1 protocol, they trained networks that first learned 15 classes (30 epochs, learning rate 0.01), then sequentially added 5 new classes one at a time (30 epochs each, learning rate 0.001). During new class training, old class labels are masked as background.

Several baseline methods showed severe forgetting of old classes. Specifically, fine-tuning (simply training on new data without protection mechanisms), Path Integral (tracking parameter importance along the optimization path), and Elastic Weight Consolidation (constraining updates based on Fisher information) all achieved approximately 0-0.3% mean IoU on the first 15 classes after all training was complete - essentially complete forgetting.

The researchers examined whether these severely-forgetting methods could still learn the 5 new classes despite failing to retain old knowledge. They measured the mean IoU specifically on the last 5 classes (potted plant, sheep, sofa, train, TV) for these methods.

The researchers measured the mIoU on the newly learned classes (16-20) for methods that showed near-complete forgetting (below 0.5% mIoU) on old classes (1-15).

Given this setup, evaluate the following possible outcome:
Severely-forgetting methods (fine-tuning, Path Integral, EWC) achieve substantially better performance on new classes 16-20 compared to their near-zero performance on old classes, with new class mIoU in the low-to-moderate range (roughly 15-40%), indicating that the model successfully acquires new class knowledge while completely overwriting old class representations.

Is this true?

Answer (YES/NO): NO